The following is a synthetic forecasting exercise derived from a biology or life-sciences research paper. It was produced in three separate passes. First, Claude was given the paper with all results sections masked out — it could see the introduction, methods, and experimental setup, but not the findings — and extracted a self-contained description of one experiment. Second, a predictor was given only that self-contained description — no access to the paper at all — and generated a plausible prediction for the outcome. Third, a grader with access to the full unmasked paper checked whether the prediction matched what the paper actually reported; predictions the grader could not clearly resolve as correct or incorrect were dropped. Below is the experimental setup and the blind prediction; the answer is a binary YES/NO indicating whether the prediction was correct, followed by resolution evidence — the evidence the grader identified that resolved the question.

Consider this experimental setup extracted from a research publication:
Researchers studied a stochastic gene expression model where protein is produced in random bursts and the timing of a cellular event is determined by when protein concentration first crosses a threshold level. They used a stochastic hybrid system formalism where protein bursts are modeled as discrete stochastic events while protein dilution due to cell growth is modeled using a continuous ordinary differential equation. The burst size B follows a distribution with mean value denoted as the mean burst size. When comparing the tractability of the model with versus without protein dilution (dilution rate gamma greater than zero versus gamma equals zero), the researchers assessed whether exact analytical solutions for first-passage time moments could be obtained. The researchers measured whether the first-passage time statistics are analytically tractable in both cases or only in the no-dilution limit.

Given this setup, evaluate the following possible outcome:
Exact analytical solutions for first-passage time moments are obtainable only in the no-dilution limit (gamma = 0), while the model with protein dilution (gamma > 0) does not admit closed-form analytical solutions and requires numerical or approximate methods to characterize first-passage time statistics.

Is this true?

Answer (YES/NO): YES